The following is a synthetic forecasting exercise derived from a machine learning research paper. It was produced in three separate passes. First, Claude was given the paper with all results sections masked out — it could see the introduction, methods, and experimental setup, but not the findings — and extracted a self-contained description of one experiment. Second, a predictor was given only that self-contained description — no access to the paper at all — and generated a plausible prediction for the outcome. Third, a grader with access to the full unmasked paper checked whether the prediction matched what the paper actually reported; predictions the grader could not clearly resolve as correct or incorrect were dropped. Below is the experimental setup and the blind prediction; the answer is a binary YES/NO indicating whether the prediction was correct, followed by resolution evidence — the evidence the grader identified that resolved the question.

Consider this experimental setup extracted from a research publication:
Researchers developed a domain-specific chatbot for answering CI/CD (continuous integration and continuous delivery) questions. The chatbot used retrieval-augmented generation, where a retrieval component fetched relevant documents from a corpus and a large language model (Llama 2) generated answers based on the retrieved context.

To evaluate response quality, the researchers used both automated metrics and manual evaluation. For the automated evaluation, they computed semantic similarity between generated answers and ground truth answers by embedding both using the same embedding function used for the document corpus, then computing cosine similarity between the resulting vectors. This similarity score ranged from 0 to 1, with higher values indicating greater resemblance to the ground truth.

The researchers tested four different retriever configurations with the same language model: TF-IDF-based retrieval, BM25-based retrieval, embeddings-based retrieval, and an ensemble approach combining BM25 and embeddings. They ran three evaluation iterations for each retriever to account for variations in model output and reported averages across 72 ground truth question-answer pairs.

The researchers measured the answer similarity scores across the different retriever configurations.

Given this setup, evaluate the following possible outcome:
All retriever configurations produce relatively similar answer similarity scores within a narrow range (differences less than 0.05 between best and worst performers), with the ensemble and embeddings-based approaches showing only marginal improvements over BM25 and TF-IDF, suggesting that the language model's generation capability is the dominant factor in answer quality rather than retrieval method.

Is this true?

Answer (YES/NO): NO